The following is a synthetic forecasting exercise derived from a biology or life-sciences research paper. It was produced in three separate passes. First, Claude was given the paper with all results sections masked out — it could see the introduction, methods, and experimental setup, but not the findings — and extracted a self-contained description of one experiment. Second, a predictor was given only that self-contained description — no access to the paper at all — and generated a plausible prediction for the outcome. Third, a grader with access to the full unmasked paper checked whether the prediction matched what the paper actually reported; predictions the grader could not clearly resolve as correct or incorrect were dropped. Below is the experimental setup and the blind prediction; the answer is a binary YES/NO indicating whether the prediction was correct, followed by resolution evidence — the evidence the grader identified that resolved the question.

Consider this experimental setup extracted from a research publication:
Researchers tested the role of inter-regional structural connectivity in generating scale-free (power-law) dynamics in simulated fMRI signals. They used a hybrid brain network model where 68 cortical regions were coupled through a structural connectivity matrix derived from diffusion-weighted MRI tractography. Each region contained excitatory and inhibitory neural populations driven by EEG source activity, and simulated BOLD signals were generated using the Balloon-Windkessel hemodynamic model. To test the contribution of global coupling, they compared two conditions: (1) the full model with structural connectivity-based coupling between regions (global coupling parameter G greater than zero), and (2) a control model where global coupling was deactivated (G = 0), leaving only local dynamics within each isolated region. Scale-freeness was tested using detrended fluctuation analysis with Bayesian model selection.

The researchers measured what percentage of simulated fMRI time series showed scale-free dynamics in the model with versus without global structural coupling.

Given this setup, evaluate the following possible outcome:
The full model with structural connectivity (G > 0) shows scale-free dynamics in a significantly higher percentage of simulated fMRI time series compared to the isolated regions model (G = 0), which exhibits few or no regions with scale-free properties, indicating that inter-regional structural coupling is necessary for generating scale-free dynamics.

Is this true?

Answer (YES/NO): NO